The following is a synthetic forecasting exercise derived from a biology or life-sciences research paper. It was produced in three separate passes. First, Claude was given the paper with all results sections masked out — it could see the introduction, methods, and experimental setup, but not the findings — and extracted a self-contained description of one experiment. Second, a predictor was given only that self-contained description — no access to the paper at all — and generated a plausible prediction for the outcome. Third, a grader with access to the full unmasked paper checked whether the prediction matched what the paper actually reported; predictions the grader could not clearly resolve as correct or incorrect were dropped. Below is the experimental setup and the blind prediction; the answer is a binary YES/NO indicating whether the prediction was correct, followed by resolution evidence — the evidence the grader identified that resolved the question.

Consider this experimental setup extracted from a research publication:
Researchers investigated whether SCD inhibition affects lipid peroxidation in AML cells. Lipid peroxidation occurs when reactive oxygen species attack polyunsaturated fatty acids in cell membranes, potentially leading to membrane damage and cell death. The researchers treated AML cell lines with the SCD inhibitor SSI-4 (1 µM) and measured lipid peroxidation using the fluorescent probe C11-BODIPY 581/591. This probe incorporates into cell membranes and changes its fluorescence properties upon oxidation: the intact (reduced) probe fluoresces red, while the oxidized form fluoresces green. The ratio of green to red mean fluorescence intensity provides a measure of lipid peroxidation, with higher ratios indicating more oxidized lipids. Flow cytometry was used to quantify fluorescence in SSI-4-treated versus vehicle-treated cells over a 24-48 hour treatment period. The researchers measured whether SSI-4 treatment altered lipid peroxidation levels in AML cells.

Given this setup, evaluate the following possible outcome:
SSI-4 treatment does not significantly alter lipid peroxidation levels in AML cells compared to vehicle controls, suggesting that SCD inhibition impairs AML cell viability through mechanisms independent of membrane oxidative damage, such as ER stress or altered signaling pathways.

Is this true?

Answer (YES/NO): NO